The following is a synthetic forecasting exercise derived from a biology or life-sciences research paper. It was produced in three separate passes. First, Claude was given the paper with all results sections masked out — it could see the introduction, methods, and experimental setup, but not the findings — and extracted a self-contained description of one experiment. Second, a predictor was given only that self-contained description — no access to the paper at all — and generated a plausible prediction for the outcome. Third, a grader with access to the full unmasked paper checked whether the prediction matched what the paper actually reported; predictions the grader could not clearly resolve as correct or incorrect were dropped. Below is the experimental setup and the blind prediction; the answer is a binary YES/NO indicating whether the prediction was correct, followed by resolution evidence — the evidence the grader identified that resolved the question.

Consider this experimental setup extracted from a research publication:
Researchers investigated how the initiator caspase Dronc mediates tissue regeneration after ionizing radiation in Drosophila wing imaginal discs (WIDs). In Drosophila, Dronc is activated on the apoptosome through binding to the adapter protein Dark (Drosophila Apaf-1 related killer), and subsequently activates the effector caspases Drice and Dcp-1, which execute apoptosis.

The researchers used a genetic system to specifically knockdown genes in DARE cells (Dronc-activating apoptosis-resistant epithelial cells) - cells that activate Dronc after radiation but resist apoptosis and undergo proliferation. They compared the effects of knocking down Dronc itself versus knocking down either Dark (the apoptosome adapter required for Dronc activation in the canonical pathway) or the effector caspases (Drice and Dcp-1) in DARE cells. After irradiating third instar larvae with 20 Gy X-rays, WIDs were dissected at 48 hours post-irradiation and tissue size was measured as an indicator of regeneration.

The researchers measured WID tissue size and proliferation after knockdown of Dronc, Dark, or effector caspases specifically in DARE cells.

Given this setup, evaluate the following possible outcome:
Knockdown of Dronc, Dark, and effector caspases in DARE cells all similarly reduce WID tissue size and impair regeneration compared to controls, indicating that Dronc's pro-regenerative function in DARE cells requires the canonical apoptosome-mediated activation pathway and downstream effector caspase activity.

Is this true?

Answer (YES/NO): NO